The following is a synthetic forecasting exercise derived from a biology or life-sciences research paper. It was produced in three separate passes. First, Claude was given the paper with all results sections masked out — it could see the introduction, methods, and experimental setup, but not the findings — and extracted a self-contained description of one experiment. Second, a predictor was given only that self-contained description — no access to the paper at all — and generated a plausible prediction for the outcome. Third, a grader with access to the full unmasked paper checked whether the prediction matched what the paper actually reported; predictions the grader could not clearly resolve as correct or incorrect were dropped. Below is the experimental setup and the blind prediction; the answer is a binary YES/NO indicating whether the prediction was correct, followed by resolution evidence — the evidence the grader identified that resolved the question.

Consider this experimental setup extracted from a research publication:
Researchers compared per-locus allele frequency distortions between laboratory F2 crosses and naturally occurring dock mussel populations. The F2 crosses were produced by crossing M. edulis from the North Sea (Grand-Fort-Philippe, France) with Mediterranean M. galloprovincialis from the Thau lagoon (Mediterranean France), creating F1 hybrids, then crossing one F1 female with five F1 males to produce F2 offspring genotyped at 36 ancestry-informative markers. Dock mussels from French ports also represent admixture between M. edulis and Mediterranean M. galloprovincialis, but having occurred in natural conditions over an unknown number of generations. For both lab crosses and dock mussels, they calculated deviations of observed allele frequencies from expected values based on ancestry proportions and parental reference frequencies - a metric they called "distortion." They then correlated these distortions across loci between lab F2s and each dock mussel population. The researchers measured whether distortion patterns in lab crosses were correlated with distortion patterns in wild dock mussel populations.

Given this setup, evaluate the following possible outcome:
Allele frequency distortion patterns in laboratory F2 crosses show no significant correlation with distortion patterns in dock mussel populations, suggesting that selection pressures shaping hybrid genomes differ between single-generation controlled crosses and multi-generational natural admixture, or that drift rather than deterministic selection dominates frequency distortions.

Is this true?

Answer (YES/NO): YES